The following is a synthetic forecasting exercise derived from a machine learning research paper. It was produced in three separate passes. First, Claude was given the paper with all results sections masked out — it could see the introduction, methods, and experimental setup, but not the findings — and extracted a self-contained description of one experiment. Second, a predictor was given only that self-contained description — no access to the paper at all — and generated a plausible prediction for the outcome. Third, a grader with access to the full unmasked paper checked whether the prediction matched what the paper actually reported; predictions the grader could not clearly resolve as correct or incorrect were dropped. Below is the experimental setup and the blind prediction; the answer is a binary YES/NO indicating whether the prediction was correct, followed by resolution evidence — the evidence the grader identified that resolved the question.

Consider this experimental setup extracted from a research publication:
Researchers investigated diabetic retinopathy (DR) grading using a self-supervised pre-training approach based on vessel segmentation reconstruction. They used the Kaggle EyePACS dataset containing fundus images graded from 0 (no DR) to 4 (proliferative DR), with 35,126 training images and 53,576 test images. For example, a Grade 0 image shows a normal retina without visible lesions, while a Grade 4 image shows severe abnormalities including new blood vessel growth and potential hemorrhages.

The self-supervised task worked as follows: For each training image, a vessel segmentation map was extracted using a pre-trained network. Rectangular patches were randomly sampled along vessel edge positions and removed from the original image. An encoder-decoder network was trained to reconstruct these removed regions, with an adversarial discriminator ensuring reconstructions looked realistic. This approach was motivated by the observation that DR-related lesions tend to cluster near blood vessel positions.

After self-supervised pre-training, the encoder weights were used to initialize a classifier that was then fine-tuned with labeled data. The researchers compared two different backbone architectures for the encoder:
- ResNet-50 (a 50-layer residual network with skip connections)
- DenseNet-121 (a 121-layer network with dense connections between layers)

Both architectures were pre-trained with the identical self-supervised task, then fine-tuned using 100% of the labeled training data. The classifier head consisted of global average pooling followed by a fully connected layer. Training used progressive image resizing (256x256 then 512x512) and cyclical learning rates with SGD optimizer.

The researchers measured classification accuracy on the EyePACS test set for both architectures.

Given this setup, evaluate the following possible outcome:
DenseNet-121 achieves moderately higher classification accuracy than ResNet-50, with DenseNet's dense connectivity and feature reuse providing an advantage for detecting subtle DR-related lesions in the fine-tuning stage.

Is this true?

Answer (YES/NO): NO